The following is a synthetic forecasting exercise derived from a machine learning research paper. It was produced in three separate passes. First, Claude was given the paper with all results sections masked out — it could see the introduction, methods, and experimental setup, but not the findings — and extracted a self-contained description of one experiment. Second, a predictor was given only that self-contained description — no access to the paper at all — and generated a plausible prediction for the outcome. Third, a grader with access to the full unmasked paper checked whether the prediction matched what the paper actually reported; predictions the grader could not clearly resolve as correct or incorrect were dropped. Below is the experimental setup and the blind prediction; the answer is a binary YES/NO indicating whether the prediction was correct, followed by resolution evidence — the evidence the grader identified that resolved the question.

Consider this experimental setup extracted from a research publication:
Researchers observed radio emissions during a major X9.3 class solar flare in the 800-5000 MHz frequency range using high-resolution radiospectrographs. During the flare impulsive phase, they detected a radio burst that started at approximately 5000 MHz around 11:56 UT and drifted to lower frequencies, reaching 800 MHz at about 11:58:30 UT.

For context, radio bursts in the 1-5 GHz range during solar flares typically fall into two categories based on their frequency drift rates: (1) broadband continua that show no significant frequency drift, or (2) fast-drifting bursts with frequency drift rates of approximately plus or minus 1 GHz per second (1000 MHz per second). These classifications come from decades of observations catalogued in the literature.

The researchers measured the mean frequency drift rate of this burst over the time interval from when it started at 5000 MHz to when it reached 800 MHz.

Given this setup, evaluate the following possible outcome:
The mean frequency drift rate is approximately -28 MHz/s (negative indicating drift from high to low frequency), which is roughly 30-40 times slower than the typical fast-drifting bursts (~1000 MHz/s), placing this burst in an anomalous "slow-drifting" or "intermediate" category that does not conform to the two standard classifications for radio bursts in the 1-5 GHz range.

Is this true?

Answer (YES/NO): YES